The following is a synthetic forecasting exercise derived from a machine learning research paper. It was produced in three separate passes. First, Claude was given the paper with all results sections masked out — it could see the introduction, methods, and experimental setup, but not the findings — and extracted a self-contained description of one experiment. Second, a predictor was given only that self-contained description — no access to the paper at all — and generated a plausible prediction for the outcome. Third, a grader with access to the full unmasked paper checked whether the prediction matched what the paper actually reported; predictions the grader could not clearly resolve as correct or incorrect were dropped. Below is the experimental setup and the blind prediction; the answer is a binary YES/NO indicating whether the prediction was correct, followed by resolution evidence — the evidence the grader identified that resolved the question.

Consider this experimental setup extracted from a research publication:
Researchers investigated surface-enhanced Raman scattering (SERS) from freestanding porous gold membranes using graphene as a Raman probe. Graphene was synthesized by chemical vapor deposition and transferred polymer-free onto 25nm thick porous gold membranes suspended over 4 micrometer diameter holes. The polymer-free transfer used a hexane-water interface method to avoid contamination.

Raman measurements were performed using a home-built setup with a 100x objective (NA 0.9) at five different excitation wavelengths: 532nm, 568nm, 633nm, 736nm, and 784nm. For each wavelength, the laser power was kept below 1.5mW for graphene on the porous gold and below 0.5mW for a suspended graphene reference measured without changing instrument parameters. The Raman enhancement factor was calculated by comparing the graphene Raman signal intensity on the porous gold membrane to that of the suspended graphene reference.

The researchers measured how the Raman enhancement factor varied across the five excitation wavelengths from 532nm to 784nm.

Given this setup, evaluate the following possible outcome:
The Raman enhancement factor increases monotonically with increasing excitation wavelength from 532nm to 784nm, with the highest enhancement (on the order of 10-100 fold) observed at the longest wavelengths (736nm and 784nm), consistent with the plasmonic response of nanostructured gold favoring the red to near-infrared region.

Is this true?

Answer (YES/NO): NO